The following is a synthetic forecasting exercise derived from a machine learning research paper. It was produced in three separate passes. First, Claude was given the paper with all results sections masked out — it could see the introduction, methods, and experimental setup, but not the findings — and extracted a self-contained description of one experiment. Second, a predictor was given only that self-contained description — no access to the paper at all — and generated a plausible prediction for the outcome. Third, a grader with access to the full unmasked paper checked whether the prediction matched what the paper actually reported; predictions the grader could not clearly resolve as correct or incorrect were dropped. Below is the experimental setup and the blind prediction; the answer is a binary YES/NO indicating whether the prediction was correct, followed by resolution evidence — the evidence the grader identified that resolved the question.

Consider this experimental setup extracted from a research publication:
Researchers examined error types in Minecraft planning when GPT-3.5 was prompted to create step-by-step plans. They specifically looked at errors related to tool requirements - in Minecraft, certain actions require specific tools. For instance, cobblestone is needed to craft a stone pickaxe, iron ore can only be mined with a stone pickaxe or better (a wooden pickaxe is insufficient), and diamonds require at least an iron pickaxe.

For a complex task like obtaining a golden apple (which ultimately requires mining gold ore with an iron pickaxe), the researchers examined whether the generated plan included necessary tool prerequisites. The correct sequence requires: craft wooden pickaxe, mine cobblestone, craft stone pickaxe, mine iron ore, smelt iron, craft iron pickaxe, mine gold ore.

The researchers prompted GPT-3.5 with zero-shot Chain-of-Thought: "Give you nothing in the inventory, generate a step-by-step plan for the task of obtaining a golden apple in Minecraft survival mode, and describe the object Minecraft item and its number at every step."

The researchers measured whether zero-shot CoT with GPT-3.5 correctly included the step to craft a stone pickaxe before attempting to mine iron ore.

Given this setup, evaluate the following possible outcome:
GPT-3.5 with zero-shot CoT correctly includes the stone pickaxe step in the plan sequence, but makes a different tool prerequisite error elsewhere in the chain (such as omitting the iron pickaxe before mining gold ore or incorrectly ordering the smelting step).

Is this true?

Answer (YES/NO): NO